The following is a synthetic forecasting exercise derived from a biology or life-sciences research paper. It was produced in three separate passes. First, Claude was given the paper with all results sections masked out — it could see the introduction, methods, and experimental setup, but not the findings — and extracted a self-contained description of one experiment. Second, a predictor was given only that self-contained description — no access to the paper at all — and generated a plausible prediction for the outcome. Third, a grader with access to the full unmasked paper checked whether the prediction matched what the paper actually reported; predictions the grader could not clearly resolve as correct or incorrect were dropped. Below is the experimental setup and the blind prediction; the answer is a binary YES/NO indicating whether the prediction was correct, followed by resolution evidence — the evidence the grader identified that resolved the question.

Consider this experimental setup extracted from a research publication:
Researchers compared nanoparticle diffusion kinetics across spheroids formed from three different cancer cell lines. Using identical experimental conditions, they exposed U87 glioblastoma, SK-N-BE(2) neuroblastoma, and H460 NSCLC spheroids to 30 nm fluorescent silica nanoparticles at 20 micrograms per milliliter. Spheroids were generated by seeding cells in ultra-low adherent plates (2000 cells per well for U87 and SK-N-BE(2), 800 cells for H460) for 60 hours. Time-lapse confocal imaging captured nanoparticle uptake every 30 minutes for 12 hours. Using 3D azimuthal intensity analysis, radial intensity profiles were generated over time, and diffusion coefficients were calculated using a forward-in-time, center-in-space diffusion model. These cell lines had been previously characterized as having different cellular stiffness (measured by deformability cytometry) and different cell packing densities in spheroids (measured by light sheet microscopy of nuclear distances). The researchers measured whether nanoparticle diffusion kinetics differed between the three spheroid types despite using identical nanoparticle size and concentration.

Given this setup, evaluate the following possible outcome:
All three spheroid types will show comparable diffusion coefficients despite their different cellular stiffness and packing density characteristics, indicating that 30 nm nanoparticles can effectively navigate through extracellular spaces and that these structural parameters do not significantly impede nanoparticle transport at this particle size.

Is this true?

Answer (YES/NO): NO